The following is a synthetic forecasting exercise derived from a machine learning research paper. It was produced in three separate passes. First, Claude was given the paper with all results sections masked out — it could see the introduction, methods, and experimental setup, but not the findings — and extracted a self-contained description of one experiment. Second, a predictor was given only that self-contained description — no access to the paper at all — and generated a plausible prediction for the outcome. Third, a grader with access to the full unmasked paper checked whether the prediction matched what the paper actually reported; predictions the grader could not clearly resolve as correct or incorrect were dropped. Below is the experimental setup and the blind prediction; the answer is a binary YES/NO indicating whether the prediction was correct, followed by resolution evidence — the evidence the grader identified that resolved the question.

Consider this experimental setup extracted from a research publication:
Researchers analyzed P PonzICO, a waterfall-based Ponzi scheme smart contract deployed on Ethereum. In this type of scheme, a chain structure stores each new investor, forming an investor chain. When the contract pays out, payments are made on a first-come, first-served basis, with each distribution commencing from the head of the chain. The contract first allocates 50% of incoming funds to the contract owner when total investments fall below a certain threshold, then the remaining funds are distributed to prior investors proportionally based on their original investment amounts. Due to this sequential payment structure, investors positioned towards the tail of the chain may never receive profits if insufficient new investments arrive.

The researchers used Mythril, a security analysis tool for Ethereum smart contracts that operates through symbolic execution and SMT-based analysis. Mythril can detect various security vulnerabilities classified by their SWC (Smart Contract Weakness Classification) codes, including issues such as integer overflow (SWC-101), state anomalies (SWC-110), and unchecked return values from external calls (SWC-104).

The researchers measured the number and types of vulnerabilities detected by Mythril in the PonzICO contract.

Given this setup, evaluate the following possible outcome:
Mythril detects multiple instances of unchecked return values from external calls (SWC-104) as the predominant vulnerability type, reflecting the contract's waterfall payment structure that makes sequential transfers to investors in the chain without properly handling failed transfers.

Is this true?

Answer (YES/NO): NO